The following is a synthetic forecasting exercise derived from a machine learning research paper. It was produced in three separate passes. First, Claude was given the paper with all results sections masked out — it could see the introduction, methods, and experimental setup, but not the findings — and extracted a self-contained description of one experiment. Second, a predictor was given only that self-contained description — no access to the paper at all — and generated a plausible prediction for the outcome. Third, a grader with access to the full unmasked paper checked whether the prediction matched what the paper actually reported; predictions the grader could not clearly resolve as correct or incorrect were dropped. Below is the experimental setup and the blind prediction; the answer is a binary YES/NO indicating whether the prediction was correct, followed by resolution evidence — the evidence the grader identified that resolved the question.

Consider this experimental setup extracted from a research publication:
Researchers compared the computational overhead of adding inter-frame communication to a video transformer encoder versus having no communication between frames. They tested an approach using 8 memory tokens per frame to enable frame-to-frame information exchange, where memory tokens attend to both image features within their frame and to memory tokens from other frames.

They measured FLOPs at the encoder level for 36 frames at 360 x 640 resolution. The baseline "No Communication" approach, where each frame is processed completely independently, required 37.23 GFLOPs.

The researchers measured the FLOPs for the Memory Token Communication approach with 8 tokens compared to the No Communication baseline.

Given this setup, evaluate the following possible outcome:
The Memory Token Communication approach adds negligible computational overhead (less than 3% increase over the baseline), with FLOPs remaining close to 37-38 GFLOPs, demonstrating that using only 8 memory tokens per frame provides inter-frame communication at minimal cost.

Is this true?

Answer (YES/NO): NO